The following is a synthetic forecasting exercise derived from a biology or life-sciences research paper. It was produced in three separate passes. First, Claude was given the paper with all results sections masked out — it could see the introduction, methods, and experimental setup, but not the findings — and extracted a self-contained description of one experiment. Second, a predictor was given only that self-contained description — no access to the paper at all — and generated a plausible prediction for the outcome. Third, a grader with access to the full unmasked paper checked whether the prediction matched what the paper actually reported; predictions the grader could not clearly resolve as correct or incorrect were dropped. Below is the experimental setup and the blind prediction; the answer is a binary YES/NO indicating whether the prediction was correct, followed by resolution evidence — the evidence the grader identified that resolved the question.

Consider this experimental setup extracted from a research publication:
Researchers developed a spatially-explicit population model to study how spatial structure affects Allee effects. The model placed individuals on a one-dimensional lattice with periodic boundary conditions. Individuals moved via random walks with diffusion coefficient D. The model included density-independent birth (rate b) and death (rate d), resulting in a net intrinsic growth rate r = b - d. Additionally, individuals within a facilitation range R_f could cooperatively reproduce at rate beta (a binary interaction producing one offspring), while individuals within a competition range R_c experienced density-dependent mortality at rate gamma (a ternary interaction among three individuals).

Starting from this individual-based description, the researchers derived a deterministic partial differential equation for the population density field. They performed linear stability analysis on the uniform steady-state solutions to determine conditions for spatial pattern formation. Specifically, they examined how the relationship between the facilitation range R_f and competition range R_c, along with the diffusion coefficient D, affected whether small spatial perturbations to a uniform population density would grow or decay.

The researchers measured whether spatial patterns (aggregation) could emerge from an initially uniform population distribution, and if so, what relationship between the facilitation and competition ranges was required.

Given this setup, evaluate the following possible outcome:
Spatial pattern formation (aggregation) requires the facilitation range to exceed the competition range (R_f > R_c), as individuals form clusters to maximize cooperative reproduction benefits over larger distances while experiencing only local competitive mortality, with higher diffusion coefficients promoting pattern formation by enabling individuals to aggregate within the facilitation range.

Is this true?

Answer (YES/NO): NO